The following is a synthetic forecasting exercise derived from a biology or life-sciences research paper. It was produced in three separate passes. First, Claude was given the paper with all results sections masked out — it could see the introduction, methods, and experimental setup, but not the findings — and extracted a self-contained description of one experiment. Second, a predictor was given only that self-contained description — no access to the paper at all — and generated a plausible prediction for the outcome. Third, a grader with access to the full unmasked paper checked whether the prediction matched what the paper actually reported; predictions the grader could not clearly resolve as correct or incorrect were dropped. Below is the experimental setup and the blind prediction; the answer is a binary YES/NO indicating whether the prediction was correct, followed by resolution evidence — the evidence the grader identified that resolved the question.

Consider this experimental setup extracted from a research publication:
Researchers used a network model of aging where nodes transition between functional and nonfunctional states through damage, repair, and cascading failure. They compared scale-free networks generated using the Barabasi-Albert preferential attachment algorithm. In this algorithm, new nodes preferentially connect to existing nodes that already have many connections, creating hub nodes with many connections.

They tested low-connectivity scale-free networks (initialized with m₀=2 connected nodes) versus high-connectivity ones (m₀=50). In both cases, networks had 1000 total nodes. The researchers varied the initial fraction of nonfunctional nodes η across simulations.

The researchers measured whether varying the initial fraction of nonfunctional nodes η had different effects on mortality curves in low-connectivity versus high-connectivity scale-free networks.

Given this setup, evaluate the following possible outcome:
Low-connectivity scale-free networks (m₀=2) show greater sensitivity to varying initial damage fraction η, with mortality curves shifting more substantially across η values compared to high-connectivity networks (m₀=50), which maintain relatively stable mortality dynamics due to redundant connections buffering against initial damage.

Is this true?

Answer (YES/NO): NO